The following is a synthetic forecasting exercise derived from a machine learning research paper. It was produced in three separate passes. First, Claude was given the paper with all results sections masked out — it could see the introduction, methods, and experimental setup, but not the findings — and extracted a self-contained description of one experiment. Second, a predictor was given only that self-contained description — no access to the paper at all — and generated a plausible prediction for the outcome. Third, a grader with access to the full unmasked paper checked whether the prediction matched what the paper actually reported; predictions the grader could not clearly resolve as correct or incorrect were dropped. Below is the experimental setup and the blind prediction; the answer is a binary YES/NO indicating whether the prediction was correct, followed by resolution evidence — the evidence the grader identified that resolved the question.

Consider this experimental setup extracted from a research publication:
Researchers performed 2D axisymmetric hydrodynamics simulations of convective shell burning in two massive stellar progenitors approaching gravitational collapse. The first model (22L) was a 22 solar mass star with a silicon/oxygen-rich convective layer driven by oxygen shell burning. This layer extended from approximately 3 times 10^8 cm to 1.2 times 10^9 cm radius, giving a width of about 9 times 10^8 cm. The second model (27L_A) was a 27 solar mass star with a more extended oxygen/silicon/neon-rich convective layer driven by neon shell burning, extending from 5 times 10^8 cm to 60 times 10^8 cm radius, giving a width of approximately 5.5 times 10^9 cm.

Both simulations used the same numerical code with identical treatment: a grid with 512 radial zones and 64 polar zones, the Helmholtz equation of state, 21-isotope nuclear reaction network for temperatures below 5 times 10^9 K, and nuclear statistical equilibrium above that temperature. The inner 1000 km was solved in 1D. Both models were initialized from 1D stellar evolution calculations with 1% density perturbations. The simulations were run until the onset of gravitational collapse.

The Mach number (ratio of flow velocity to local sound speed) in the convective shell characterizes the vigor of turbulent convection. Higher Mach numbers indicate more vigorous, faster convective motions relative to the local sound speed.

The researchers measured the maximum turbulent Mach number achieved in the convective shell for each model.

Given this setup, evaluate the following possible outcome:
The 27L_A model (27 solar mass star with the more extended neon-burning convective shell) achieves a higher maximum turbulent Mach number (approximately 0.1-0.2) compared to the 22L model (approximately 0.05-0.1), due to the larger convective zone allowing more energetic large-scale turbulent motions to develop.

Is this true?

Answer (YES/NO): NO